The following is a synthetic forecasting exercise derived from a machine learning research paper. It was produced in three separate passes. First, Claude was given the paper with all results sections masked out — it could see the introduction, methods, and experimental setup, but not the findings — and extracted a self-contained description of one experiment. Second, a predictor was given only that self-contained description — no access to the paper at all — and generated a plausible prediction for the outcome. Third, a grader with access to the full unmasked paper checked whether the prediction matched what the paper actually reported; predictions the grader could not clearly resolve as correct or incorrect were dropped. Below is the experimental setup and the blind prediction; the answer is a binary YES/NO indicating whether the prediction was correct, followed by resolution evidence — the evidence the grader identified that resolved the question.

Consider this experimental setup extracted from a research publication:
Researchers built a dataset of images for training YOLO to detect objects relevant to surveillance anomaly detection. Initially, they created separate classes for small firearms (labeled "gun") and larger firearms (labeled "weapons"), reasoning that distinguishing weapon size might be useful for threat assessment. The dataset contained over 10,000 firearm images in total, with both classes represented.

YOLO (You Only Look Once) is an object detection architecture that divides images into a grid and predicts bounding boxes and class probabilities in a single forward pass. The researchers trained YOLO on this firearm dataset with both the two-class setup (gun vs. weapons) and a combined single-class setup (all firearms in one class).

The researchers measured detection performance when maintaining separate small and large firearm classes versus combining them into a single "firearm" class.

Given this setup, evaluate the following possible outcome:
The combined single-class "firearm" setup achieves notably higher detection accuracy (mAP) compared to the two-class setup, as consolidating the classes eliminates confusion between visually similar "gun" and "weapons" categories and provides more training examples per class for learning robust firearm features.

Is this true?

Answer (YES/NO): YES